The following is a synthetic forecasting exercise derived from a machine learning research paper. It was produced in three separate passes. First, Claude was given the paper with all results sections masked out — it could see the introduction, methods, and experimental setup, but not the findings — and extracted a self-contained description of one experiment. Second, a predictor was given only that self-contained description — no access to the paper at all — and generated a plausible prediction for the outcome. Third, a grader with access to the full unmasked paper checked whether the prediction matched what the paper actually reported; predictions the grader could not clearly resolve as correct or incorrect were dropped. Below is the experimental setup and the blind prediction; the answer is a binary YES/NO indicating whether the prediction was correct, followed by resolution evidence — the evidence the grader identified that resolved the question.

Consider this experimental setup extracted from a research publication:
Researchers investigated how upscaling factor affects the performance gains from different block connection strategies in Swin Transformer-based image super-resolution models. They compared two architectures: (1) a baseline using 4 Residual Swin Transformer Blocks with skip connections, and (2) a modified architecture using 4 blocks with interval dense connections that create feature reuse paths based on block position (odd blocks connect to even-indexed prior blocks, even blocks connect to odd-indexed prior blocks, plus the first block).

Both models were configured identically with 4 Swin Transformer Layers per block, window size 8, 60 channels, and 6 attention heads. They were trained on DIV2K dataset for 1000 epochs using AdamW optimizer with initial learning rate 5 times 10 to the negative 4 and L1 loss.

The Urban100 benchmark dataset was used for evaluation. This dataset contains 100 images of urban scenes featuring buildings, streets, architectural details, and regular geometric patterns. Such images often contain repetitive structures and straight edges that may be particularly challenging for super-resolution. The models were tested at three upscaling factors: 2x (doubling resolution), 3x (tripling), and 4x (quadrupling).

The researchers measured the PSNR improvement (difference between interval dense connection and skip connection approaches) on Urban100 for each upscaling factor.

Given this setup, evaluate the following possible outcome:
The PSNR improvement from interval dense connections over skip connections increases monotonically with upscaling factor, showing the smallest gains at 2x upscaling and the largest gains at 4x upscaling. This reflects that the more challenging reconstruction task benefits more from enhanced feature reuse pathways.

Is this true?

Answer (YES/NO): NO